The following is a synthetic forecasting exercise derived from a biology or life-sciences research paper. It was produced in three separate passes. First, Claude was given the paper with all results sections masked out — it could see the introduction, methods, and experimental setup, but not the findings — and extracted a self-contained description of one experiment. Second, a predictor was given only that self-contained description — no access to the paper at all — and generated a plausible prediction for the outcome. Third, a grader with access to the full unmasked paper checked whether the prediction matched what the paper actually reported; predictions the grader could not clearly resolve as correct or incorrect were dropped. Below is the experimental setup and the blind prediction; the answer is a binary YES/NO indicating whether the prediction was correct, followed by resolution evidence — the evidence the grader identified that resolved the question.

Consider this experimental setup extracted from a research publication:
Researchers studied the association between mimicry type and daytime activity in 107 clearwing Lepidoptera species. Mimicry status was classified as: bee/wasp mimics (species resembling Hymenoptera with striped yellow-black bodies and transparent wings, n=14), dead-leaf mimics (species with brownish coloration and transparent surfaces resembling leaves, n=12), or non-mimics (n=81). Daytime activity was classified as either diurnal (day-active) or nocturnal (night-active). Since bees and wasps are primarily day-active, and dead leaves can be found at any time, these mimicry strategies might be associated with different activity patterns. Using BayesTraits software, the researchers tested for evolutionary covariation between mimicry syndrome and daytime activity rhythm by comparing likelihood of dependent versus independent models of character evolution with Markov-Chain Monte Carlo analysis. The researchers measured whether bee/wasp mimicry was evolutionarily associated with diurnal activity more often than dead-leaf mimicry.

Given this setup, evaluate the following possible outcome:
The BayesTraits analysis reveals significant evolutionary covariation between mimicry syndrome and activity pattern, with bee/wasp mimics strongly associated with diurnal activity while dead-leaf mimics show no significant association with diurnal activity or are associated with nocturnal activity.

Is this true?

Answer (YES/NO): YES